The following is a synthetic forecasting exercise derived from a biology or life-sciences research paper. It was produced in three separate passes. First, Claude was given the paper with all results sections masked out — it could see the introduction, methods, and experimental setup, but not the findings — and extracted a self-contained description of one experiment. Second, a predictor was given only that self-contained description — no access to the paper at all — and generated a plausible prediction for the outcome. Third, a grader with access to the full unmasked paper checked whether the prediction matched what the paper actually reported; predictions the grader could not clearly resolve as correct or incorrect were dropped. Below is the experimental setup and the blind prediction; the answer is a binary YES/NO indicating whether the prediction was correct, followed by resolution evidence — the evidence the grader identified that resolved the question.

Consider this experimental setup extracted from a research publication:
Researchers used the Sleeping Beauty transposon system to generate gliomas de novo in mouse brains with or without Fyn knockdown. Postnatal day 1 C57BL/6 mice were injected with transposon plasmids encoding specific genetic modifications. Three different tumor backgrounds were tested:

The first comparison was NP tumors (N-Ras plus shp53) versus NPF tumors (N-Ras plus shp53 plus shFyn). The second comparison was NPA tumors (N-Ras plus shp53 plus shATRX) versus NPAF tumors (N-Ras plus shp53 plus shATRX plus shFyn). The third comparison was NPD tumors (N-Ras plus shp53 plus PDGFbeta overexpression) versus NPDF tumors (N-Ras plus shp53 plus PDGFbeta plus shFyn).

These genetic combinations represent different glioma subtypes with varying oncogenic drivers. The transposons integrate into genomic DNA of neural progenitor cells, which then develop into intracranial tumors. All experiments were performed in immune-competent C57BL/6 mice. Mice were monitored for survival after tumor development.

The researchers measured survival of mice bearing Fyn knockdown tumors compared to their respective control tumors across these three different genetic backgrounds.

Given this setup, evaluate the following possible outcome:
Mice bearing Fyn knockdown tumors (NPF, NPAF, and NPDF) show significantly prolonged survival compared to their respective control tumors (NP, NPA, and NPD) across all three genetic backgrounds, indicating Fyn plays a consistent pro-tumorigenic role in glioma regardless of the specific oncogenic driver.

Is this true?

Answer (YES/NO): YES